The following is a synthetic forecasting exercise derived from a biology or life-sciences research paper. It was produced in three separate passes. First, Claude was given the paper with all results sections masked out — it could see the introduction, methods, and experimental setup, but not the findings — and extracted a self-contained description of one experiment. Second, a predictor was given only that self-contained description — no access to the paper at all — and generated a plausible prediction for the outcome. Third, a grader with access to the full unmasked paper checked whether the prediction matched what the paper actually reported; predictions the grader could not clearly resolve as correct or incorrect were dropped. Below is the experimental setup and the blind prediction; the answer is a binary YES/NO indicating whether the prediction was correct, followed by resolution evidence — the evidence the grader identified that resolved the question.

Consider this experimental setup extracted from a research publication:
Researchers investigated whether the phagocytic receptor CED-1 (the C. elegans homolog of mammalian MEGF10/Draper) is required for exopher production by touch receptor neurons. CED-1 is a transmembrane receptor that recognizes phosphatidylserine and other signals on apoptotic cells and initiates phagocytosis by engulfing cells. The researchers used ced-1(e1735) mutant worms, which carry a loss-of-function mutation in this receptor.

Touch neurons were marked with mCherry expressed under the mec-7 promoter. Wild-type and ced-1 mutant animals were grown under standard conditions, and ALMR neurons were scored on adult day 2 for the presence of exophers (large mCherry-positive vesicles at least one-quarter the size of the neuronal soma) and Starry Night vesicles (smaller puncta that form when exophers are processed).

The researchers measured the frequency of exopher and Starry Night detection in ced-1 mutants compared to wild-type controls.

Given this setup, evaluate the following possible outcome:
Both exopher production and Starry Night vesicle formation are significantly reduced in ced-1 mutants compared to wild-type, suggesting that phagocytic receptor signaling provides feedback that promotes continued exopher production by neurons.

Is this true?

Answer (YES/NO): YES